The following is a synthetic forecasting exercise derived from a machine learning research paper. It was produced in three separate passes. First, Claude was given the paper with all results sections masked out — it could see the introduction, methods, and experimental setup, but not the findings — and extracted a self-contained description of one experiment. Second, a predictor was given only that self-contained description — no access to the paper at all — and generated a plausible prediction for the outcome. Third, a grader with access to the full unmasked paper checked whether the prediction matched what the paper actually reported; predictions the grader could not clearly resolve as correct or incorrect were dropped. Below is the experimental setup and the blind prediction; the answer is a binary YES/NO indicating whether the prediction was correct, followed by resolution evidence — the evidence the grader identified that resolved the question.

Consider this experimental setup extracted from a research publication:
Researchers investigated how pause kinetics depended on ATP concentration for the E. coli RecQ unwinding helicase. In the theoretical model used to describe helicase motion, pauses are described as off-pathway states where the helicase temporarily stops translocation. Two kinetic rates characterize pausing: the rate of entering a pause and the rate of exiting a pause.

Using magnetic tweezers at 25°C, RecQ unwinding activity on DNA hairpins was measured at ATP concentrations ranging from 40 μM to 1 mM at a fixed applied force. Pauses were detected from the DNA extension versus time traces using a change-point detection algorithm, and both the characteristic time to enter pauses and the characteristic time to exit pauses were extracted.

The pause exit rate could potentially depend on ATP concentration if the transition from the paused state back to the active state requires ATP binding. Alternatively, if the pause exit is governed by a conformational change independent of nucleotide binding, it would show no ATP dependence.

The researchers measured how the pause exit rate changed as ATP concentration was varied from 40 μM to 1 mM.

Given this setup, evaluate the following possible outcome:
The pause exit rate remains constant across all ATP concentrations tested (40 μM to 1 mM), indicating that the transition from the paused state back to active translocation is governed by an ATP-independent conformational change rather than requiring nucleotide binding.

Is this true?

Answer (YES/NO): NO